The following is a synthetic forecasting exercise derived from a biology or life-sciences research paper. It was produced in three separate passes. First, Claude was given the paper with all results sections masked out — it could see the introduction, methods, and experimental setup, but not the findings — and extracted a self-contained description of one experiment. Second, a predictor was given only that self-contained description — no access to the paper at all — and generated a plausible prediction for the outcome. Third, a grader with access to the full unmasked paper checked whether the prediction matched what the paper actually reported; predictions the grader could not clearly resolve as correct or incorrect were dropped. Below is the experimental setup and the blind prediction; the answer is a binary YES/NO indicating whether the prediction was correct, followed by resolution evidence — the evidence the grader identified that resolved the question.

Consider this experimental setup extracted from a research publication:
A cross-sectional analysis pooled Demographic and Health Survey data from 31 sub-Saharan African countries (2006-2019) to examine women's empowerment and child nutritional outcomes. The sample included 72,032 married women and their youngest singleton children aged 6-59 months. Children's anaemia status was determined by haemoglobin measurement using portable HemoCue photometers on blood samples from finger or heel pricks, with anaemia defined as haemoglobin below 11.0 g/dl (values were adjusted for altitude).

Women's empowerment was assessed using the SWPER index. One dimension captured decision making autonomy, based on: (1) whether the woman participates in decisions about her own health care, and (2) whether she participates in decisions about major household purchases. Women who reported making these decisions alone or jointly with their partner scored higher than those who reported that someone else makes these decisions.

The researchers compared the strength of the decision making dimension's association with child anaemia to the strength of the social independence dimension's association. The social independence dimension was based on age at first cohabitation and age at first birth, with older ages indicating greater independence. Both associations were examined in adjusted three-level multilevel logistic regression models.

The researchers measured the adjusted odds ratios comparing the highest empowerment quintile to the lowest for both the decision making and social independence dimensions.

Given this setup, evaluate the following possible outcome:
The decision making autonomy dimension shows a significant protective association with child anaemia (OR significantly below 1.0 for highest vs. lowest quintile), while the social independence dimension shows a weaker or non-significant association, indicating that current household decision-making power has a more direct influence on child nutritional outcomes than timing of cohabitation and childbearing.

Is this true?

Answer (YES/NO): YES